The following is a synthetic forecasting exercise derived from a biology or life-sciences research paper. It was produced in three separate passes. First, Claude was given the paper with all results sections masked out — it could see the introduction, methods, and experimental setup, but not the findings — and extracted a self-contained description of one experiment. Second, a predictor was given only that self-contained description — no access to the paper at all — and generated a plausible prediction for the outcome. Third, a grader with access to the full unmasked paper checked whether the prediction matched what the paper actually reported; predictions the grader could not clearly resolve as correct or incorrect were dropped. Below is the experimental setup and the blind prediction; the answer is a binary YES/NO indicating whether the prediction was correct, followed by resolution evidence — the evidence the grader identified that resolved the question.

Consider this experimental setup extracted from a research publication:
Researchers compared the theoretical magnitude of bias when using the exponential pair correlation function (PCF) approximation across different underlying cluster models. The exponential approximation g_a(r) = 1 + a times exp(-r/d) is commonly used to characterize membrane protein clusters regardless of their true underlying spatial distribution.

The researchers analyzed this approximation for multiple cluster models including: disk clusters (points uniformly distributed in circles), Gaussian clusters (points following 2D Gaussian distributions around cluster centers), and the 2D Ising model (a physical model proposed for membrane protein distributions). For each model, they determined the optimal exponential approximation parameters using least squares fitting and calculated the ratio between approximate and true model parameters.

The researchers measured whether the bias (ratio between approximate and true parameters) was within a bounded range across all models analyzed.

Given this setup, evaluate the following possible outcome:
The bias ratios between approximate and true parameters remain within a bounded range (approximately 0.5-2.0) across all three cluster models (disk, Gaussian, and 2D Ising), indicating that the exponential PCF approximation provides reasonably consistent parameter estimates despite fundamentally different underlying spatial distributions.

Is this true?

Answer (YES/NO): YES